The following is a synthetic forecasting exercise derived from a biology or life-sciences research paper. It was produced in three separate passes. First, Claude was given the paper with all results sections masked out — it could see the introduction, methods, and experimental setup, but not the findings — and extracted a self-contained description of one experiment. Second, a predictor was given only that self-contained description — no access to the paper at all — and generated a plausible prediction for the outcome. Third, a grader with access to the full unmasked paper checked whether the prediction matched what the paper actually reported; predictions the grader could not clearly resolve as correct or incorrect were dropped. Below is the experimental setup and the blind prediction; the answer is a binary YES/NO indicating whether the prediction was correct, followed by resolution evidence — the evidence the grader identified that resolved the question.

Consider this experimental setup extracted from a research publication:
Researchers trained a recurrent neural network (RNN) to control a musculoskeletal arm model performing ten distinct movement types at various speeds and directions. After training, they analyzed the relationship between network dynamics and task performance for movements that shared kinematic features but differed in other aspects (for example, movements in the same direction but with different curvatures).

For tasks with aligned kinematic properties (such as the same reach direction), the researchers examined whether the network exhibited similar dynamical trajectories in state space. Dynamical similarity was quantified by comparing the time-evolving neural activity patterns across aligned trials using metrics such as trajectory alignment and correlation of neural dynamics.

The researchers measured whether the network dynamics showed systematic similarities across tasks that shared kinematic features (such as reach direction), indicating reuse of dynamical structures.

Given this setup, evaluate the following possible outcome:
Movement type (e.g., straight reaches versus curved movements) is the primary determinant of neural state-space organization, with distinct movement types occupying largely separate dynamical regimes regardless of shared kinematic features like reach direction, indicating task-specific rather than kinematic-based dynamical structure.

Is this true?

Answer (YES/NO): NO